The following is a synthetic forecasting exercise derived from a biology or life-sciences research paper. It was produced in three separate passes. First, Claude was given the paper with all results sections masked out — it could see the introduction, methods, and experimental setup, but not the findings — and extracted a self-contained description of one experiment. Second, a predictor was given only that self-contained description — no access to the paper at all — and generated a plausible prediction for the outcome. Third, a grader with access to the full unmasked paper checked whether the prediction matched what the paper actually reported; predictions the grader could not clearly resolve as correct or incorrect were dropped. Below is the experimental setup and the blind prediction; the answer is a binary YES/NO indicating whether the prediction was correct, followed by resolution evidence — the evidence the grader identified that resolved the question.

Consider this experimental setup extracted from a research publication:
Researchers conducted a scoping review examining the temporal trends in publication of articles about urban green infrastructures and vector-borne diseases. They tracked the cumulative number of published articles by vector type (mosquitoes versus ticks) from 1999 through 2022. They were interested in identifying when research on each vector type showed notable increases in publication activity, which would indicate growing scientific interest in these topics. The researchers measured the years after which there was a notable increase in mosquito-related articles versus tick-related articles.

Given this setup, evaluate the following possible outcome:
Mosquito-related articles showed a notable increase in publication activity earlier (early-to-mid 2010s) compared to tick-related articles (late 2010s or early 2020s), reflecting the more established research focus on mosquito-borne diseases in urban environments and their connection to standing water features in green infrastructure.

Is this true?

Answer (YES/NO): NO